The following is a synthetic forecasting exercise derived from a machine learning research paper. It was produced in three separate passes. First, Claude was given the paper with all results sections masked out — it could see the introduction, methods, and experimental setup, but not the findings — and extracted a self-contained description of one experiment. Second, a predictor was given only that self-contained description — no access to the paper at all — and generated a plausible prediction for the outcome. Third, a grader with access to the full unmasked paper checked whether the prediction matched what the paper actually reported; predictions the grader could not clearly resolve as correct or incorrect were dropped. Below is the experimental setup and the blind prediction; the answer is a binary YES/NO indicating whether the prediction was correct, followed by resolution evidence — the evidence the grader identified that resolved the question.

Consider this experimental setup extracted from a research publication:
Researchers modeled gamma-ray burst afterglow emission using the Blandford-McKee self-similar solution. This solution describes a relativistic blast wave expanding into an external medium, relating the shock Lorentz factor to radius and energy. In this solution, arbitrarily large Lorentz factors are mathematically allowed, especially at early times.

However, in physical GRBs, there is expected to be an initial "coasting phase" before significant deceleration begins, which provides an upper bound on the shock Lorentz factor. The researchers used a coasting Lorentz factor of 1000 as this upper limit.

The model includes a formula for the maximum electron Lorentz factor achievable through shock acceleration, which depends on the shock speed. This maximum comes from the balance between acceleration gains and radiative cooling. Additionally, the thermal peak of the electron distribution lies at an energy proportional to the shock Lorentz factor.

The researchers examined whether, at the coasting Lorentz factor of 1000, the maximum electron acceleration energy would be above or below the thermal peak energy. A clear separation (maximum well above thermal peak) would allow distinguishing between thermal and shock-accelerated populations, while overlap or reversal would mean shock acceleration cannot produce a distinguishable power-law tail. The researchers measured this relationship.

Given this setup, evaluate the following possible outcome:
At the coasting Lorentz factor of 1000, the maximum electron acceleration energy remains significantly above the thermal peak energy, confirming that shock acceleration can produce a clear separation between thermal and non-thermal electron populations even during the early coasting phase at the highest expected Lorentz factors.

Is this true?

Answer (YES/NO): YES